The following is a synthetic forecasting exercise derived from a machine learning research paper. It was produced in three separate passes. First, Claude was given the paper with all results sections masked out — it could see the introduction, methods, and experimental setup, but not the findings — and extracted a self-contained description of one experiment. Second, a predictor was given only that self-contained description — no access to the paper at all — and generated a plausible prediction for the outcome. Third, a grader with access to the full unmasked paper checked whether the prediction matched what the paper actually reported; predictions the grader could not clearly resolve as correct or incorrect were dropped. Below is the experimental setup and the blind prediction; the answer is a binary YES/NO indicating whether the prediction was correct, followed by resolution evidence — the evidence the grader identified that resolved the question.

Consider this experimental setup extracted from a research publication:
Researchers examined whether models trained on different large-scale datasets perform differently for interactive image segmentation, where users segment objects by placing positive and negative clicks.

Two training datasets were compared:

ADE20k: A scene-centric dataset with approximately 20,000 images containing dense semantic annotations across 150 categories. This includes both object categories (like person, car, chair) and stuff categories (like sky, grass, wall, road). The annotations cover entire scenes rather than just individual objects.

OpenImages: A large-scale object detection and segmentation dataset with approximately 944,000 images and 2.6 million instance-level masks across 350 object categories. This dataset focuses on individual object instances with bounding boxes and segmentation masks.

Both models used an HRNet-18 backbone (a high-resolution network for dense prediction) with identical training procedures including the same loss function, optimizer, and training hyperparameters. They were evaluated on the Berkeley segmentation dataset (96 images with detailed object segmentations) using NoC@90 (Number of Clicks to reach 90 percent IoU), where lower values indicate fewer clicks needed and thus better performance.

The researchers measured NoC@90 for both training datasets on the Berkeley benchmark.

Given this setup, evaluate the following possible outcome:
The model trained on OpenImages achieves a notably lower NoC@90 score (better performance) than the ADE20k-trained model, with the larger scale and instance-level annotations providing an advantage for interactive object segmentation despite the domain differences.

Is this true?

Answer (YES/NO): NO